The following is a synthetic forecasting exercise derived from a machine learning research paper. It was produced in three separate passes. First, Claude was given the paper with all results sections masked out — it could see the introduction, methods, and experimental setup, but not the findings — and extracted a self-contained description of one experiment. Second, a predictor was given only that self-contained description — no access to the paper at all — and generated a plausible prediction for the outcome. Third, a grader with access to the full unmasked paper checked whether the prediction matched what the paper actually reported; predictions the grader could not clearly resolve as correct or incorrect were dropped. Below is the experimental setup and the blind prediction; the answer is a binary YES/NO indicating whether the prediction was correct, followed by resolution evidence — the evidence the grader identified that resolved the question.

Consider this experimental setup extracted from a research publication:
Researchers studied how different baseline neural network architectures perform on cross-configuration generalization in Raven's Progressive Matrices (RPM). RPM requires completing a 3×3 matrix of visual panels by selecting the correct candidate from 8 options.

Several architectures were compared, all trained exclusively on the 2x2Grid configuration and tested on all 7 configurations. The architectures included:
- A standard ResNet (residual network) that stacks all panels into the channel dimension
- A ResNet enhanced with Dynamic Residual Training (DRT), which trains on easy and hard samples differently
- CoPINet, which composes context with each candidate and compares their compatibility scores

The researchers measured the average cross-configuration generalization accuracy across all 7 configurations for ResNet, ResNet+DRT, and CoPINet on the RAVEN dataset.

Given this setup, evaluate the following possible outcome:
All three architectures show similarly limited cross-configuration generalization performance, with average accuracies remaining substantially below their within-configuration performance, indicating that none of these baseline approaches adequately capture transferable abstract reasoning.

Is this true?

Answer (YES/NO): NO